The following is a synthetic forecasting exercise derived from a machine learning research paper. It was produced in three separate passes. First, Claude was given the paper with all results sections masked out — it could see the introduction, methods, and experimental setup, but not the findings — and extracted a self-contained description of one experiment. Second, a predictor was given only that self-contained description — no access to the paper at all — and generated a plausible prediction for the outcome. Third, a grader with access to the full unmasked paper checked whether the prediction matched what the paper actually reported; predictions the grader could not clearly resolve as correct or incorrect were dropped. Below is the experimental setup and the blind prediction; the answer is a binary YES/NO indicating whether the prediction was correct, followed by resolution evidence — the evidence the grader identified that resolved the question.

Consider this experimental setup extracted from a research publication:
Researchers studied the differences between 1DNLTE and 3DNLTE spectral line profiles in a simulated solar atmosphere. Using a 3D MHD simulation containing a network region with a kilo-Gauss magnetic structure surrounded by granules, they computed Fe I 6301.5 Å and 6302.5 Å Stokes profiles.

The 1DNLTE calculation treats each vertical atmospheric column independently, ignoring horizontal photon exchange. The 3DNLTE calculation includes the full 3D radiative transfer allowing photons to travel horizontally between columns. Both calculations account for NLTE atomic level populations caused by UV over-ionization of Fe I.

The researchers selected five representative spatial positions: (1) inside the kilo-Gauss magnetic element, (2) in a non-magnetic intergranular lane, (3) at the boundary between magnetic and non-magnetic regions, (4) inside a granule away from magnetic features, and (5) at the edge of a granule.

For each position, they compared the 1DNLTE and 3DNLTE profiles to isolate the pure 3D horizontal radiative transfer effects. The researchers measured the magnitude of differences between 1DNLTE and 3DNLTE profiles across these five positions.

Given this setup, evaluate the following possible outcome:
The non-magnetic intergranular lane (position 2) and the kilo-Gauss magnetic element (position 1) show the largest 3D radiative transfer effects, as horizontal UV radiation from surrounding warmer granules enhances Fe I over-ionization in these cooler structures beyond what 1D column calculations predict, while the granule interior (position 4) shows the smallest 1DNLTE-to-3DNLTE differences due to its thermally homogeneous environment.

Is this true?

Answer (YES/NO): NO